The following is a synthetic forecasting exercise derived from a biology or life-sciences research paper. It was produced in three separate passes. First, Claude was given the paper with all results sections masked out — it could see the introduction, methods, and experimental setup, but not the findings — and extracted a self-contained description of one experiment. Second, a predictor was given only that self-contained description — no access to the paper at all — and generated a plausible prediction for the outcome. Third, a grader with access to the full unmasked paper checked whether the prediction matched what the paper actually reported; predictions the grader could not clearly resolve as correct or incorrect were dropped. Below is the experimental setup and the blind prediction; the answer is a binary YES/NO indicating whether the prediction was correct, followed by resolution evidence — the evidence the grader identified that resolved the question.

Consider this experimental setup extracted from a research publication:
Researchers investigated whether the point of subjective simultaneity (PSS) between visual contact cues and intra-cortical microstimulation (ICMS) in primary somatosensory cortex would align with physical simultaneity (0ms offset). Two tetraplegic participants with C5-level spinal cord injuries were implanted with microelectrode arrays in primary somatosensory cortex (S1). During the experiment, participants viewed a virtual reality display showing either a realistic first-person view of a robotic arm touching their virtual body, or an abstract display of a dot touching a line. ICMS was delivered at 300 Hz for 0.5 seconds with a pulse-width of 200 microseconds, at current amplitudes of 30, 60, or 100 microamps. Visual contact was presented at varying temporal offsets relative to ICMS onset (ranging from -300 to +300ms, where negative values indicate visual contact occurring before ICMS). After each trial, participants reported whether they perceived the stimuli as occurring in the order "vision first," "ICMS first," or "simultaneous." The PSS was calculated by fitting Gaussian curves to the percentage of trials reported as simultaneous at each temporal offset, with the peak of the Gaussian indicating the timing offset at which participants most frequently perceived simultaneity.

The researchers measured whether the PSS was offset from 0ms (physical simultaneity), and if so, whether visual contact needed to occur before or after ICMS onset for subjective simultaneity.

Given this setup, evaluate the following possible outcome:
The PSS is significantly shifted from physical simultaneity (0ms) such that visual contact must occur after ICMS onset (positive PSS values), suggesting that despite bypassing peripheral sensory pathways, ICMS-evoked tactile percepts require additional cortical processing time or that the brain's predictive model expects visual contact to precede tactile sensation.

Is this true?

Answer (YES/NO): NO